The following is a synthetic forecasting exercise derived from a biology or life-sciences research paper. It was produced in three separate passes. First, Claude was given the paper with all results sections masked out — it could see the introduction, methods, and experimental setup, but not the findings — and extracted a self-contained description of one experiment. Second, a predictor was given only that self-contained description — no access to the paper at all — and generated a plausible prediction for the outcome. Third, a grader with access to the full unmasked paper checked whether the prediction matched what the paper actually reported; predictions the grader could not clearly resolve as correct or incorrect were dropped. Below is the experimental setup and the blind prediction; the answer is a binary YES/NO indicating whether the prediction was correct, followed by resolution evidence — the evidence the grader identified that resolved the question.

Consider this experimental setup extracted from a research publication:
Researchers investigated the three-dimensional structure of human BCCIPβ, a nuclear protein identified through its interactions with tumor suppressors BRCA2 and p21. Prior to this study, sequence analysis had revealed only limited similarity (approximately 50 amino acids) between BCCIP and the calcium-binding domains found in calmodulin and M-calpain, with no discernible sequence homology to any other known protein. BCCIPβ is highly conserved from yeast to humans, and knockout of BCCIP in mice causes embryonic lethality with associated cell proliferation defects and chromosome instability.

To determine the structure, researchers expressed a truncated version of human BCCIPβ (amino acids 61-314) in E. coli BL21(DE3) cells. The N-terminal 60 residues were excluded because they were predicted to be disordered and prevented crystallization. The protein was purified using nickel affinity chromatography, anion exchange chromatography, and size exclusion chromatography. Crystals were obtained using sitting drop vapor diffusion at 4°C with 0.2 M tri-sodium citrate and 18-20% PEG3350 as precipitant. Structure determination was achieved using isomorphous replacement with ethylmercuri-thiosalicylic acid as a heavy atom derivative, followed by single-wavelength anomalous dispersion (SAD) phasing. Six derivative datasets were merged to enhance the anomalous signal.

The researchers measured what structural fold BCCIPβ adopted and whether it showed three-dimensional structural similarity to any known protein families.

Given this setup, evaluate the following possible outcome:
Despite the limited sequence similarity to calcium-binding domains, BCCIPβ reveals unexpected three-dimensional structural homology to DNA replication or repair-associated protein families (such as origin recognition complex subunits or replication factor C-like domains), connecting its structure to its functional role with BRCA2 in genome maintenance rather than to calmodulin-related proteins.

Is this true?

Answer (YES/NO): NO